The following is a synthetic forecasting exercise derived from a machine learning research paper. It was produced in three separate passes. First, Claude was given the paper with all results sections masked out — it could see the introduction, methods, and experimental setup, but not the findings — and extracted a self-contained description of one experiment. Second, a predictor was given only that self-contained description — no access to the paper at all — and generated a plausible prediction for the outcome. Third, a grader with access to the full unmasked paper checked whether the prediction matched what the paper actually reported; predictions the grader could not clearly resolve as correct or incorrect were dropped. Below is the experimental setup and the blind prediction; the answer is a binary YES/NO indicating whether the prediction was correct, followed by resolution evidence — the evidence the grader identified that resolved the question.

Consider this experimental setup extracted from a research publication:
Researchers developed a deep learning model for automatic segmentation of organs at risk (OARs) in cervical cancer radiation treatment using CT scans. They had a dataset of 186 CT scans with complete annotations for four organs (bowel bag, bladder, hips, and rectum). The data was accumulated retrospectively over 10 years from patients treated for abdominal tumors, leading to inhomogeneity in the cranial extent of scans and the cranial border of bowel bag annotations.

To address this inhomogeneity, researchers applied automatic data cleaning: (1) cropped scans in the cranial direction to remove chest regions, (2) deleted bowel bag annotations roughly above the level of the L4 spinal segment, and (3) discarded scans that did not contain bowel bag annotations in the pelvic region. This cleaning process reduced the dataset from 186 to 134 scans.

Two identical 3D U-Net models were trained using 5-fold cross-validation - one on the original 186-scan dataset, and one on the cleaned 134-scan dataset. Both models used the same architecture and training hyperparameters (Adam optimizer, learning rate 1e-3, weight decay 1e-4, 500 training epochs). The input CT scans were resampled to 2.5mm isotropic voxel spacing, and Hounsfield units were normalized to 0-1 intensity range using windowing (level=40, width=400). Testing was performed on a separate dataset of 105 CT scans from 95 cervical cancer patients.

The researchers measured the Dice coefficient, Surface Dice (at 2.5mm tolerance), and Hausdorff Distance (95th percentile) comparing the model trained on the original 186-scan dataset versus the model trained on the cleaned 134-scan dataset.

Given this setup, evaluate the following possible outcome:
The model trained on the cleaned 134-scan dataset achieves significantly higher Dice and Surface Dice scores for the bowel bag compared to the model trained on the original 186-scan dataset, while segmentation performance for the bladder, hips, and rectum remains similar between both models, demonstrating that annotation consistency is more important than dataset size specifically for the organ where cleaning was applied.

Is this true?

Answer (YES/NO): YES